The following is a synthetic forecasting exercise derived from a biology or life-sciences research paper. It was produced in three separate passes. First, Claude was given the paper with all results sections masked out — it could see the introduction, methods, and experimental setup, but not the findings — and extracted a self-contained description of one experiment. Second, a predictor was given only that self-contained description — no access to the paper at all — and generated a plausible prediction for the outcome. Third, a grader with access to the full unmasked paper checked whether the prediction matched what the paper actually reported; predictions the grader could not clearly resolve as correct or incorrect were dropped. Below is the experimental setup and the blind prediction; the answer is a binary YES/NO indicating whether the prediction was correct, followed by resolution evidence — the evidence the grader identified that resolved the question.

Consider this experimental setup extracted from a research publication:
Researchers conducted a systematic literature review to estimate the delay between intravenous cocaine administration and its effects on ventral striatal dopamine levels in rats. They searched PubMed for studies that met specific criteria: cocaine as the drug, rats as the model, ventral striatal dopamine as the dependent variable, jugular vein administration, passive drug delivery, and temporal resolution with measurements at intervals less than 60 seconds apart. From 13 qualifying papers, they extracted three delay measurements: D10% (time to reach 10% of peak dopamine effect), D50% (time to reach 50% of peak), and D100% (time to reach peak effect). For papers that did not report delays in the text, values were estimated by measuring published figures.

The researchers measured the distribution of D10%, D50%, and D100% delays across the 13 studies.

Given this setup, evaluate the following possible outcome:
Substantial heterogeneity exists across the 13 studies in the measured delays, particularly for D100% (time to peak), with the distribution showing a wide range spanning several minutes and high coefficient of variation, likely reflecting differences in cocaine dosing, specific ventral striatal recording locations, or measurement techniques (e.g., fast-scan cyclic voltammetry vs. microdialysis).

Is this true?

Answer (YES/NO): NO